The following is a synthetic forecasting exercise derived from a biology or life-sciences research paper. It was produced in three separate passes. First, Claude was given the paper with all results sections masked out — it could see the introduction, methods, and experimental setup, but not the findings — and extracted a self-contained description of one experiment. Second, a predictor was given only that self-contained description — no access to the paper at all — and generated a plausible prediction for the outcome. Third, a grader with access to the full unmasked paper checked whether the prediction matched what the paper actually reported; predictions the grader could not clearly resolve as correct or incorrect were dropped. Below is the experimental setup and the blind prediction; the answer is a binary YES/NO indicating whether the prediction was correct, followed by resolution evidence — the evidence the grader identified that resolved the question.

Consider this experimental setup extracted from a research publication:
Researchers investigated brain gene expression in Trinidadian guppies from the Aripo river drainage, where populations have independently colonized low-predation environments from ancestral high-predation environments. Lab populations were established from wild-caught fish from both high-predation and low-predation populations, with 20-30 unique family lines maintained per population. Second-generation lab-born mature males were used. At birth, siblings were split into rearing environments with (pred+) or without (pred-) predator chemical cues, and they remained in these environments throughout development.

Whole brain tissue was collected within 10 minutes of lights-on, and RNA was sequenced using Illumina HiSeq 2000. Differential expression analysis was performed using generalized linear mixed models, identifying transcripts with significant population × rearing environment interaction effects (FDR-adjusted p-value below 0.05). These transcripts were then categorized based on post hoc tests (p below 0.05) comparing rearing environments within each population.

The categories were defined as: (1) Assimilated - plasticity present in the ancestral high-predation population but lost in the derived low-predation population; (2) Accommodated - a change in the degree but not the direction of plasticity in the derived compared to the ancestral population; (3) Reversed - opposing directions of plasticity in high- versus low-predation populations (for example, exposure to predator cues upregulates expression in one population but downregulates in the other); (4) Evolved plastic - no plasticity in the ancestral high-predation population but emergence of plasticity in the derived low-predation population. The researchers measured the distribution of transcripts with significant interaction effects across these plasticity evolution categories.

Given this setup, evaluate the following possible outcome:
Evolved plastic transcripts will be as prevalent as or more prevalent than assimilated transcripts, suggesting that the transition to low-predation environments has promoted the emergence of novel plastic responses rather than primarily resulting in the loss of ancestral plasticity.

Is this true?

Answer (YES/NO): NO